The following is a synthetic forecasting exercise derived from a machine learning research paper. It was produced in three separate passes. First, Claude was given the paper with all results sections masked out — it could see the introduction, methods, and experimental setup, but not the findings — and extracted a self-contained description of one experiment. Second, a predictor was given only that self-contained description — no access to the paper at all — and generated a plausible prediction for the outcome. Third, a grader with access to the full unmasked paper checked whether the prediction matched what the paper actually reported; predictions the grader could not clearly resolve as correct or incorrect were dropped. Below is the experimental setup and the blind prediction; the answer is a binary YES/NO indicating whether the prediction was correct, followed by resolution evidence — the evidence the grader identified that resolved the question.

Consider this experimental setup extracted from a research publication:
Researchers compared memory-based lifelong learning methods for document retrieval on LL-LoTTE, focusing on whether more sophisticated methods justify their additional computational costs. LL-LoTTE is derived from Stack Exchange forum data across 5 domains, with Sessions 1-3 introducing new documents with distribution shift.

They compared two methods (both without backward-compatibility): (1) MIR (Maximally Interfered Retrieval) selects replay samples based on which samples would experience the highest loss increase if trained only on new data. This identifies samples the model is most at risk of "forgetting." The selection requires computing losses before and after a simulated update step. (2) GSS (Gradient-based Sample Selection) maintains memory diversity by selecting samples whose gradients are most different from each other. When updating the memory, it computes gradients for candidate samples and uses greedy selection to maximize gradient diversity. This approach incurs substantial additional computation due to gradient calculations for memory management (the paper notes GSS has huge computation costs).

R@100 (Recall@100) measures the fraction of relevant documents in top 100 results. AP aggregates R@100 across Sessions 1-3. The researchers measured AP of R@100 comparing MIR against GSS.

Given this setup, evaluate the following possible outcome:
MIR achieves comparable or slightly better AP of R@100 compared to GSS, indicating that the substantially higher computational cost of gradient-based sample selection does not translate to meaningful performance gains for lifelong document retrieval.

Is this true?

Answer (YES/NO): YES